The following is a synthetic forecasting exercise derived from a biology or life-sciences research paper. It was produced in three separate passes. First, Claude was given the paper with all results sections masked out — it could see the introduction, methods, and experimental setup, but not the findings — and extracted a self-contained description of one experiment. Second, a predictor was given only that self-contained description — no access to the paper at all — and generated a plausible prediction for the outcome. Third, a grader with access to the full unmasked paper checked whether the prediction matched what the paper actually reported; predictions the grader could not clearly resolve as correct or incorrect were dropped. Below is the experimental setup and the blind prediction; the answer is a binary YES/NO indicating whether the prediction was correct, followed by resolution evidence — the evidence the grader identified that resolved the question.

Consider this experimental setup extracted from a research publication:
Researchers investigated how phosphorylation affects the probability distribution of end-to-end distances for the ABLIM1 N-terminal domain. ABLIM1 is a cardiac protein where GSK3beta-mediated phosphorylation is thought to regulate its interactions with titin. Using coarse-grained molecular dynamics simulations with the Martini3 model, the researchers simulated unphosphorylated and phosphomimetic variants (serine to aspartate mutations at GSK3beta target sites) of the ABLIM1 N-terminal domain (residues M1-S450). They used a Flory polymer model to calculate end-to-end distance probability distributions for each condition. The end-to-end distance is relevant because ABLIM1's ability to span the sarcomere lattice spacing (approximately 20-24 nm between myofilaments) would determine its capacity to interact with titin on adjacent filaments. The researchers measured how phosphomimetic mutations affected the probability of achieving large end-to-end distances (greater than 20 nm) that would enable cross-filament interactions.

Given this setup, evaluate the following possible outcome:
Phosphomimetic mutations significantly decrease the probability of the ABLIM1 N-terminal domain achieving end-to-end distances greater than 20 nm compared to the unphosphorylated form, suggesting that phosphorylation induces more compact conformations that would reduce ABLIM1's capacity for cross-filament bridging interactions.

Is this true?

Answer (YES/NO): YES